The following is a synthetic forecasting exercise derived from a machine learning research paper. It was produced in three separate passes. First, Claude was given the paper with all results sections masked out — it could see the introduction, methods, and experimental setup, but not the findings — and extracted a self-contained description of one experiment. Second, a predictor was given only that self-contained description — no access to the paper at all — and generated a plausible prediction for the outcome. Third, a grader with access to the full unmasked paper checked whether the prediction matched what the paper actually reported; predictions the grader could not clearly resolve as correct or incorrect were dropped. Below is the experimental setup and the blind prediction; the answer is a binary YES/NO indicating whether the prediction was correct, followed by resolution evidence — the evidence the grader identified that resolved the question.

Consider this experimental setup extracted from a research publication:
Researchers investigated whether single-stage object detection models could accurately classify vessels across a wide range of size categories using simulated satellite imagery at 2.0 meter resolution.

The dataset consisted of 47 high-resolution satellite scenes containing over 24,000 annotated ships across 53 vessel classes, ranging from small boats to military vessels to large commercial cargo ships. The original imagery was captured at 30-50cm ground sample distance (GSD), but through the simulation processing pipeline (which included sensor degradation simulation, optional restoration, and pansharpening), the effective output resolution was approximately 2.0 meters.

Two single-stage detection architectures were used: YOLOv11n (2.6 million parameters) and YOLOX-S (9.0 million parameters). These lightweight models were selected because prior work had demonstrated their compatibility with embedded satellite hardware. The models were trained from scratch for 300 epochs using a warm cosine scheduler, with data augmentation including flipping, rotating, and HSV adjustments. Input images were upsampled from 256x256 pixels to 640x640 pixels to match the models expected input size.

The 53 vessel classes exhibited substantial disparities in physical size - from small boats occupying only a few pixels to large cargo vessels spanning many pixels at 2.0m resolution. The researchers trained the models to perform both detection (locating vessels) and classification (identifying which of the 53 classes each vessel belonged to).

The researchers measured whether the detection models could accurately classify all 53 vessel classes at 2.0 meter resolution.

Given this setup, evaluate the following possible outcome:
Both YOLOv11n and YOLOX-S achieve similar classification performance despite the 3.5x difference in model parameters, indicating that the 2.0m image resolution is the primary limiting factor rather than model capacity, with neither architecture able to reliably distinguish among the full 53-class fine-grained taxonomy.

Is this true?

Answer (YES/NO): YES